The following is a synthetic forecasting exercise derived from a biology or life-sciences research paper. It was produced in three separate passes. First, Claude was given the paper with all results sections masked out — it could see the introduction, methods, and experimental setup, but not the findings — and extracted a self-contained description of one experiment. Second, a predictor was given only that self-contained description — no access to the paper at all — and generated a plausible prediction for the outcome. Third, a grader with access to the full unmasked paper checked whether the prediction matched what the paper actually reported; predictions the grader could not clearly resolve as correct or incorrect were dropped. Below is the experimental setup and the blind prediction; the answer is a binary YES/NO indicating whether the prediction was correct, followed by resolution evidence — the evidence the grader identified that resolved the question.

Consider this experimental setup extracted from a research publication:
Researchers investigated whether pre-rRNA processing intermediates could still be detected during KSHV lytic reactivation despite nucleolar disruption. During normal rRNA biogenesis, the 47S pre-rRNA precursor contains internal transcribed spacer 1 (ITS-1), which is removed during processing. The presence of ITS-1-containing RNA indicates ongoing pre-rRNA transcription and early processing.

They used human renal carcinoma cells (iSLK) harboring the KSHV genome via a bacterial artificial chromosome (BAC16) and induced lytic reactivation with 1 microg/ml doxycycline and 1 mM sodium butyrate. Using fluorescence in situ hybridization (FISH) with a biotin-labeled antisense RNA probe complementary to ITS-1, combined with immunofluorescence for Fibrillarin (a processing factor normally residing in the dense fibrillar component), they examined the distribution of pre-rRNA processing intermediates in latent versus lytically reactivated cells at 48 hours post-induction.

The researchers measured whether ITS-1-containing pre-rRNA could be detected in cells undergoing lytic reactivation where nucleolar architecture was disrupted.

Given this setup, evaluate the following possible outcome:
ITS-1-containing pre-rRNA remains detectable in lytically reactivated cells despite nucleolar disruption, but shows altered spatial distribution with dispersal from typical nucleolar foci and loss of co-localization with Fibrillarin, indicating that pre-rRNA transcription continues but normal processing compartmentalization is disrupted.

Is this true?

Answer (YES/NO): NO